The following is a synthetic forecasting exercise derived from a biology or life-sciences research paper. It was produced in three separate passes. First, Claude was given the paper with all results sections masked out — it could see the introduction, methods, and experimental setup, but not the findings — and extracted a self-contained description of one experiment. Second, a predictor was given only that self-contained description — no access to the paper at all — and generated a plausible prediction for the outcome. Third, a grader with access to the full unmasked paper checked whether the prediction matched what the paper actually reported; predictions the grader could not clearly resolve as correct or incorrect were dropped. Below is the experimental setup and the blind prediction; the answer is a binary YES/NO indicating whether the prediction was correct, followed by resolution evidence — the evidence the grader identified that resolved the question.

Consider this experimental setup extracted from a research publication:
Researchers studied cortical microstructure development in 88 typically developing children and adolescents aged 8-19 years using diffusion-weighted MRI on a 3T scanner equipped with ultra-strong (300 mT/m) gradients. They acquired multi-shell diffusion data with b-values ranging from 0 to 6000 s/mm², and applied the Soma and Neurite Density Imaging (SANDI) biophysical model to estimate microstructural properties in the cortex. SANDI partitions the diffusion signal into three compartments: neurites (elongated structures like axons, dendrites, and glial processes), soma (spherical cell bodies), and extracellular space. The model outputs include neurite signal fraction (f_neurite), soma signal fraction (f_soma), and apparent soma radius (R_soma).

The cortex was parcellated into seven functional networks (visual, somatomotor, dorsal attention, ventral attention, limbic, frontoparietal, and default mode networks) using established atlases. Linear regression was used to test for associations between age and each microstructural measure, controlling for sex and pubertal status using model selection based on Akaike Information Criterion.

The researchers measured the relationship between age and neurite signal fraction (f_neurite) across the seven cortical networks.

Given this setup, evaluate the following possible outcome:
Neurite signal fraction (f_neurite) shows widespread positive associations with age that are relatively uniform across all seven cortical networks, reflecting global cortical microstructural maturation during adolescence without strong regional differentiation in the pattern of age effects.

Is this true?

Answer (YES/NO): NO